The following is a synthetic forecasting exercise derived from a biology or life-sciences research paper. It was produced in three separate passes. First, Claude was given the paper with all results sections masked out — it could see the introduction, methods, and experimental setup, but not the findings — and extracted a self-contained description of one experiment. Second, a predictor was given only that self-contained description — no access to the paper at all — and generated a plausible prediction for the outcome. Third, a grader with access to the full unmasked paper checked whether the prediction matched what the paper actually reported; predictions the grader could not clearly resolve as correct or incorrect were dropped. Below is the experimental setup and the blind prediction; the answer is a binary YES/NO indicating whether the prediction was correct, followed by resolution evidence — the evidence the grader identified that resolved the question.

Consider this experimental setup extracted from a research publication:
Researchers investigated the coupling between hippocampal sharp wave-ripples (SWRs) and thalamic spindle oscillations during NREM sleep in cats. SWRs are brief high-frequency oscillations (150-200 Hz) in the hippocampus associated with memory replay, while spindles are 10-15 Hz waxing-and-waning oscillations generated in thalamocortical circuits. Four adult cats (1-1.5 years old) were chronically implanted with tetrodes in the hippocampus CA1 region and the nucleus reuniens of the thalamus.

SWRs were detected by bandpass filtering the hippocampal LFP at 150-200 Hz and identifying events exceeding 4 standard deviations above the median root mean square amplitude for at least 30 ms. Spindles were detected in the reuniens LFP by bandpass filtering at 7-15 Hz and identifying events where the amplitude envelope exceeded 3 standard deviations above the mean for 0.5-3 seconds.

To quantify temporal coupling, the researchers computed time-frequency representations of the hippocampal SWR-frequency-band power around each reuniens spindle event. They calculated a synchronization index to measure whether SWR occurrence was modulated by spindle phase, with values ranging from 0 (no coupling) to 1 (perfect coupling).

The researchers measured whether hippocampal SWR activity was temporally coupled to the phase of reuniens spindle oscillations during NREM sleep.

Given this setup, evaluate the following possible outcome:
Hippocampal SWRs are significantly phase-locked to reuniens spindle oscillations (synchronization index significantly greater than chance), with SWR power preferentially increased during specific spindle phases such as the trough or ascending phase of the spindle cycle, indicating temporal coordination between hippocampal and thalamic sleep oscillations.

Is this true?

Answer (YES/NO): NO